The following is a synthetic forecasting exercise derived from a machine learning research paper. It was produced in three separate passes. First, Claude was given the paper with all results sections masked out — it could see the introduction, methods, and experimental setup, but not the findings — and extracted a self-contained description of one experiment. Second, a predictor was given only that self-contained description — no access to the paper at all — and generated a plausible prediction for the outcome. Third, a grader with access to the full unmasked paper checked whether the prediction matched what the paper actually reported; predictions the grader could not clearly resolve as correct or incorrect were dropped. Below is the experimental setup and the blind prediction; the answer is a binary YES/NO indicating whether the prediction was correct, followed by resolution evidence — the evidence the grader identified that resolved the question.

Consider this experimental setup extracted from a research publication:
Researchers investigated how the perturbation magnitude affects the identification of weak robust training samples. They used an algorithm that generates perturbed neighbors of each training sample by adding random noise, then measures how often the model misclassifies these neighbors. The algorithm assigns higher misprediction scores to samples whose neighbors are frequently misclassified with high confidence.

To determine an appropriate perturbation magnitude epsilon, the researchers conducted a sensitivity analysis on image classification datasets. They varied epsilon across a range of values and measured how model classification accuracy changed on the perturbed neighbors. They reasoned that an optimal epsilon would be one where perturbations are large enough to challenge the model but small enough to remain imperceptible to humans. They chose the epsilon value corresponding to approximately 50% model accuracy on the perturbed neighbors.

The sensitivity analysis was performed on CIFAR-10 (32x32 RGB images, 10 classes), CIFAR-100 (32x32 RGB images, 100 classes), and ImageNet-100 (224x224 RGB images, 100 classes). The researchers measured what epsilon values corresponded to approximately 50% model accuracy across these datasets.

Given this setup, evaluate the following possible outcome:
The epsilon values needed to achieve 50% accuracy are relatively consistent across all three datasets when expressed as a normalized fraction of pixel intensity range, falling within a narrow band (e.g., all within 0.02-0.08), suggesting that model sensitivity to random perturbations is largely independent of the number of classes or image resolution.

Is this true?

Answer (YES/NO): NO